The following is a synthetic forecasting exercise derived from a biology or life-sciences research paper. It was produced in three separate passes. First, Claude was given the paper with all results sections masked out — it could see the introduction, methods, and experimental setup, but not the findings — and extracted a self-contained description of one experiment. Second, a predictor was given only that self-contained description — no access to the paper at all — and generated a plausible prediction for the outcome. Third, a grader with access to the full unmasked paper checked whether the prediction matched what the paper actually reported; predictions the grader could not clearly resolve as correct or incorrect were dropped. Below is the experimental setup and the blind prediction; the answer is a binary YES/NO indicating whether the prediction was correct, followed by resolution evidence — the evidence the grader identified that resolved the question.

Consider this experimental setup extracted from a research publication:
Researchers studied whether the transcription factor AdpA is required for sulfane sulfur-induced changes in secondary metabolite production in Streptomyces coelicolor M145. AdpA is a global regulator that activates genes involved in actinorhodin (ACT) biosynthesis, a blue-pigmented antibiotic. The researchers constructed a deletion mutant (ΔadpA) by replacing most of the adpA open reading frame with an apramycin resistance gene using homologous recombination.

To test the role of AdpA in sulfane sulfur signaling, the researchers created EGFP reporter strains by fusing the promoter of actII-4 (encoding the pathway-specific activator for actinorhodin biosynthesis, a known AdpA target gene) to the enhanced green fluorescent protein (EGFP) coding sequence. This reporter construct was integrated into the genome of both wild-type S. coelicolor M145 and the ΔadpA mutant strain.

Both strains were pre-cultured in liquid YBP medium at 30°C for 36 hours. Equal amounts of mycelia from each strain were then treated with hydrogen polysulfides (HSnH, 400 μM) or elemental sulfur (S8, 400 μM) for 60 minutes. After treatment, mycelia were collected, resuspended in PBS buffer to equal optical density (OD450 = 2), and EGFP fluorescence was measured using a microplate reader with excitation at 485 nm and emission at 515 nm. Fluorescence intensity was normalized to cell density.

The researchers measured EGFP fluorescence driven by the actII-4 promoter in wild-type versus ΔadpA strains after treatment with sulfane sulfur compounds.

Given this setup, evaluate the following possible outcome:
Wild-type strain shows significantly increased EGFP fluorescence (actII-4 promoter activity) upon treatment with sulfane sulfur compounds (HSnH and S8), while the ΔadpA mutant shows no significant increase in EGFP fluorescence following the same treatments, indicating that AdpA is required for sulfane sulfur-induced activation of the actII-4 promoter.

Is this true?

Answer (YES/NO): YES